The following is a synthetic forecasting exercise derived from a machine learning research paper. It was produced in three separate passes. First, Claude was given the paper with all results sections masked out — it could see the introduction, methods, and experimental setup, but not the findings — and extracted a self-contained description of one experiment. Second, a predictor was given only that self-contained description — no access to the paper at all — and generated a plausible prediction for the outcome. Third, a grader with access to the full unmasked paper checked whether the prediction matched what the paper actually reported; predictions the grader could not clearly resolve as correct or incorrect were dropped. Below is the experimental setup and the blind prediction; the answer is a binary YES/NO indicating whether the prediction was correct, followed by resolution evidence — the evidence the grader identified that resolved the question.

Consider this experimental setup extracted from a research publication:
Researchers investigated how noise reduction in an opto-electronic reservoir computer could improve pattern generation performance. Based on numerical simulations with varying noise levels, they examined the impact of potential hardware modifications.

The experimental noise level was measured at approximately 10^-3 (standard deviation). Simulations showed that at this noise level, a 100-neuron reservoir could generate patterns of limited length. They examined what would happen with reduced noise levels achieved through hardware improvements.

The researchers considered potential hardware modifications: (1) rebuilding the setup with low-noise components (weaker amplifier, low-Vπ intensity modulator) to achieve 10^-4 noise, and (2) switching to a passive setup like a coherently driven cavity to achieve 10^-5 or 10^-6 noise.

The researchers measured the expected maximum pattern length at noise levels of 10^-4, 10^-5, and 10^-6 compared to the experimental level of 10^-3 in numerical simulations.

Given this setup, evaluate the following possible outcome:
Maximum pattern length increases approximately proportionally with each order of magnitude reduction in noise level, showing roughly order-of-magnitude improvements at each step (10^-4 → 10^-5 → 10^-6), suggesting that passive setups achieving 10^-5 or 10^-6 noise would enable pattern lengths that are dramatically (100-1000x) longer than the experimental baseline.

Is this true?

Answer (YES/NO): NO